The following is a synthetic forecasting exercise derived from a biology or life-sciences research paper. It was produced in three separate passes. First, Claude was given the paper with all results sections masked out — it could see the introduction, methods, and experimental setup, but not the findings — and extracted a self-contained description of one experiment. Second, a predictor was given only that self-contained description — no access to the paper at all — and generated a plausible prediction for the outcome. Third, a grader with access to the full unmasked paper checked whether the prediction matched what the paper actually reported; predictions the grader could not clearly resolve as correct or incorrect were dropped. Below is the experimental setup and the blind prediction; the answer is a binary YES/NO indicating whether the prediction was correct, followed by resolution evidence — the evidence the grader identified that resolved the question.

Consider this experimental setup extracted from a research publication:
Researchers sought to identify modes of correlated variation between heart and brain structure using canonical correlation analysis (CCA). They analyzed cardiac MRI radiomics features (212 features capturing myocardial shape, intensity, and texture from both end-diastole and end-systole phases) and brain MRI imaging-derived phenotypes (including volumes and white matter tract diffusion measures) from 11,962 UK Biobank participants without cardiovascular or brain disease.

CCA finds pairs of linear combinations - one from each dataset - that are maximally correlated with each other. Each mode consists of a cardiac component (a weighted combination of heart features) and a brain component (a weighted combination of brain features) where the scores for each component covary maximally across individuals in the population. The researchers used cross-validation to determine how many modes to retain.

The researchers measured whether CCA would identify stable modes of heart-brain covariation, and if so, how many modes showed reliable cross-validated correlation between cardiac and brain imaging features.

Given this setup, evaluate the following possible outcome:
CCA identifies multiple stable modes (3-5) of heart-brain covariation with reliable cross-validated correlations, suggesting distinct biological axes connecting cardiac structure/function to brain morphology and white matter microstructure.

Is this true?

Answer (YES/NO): YES